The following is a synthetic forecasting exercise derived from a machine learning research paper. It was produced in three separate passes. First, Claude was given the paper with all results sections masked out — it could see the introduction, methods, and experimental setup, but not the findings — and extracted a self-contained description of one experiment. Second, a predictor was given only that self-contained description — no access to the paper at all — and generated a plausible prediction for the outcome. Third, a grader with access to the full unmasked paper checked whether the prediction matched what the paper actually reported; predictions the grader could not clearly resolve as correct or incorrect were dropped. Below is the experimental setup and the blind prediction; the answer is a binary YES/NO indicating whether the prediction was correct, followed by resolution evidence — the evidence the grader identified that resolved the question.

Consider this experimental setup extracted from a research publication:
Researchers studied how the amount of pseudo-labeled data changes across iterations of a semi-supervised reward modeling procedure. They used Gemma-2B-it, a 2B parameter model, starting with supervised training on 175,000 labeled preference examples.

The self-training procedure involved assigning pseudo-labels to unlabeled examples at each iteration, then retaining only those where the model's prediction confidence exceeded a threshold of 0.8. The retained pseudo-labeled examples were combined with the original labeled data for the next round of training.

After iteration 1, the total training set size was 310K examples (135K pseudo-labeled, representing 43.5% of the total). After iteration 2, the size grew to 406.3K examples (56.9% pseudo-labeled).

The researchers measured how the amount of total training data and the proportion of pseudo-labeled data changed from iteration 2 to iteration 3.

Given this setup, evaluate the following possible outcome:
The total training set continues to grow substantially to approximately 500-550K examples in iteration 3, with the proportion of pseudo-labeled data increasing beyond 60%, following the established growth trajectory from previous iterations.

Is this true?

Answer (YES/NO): NO